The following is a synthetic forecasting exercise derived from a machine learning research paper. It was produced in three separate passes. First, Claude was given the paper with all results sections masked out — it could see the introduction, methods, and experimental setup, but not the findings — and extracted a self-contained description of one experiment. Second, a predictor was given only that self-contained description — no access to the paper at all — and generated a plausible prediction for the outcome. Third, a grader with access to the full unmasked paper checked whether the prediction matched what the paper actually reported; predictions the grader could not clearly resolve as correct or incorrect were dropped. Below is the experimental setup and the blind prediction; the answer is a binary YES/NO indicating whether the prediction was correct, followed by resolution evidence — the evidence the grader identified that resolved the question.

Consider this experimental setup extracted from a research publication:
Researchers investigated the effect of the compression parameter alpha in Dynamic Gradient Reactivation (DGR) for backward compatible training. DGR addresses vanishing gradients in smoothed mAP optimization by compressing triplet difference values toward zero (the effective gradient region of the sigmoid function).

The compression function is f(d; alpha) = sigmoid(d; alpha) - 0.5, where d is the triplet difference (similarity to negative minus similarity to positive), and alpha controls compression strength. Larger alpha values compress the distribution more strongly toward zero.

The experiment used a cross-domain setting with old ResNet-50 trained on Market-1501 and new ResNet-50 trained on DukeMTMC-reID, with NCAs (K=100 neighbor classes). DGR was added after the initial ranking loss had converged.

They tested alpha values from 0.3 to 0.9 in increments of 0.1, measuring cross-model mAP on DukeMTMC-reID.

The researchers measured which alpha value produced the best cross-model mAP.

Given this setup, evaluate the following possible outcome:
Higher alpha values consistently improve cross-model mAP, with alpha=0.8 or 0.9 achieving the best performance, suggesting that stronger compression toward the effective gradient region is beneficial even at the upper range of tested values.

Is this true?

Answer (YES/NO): NO